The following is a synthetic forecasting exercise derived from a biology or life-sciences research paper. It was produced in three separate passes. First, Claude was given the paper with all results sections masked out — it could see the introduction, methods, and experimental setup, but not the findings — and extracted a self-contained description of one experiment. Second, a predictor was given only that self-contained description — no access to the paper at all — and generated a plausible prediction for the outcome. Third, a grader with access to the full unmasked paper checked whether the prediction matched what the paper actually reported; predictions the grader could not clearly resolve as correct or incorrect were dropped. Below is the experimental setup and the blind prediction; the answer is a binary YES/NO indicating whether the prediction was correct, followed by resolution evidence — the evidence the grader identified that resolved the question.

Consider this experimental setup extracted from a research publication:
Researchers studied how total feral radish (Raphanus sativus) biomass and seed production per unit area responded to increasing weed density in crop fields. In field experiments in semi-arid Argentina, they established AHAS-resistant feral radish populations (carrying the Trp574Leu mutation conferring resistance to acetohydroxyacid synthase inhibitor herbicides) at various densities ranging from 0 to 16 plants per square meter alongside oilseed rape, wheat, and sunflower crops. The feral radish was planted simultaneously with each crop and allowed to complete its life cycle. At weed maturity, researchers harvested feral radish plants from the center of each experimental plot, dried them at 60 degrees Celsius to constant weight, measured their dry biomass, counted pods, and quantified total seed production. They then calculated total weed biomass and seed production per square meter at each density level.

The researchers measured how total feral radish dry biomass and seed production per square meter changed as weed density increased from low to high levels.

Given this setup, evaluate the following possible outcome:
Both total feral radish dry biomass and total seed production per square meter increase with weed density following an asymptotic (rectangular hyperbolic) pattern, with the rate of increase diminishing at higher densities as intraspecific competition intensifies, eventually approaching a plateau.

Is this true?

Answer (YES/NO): YES